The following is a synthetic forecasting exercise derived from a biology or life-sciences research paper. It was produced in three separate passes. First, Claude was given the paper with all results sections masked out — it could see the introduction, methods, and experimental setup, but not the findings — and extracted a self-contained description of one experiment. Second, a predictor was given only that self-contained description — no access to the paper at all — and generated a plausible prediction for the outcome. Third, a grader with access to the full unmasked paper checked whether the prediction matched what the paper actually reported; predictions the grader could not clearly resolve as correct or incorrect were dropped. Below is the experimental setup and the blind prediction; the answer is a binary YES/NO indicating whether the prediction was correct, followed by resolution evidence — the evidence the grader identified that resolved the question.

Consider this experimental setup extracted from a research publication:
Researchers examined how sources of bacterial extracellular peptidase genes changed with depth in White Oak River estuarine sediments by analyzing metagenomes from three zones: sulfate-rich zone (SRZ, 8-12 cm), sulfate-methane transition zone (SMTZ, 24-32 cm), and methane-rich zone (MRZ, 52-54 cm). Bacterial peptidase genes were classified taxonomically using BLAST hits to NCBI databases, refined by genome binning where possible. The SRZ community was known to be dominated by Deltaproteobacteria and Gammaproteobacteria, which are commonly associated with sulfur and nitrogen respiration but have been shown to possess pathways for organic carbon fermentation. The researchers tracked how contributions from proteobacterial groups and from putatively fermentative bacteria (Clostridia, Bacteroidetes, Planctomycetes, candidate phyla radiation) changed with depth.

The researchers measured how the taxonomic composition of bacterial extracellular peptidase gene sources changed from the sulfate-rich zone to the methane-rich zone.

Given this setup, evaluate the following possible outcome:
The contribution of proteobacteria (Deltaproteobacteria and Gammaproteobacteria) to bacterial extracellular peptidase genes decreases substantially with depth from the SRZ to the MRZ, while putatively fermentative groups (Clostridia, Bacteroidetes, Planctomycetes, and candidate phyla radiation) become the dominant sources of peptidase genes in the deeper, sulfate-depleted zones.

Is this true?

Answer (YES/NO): NO